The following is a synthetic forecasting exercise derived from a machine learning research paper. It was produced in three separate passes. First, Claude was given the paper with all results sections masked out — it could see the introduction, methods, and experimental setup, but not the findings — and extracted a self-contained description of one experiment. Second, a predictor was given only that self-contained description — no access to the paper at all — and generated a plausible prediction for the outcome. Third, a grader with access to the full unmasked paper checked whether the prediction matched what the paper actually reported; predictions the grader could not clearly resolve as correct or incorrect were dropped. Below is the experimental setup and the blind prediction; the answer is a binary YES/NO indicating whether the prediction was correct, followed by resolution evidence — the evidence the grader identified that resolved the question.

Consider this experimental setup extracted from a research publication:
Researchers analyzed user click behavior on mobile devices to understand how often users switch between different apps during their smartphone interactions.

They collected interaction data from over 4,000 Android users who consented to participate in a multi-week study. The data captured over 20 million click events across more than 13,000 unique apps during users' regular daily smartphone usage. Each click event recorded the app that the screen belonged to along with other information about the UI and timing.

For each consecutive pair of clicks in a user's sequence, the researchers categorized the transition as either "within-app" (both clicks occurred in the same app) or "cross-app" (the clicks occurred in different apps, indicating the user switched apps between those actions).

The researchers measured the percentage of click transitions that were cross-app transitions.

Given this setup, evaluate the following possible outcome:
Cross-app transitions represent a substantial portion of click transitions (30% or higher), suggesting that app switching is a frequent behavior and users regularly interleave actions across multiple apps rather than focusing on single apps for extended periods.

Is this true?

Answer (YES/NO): NO